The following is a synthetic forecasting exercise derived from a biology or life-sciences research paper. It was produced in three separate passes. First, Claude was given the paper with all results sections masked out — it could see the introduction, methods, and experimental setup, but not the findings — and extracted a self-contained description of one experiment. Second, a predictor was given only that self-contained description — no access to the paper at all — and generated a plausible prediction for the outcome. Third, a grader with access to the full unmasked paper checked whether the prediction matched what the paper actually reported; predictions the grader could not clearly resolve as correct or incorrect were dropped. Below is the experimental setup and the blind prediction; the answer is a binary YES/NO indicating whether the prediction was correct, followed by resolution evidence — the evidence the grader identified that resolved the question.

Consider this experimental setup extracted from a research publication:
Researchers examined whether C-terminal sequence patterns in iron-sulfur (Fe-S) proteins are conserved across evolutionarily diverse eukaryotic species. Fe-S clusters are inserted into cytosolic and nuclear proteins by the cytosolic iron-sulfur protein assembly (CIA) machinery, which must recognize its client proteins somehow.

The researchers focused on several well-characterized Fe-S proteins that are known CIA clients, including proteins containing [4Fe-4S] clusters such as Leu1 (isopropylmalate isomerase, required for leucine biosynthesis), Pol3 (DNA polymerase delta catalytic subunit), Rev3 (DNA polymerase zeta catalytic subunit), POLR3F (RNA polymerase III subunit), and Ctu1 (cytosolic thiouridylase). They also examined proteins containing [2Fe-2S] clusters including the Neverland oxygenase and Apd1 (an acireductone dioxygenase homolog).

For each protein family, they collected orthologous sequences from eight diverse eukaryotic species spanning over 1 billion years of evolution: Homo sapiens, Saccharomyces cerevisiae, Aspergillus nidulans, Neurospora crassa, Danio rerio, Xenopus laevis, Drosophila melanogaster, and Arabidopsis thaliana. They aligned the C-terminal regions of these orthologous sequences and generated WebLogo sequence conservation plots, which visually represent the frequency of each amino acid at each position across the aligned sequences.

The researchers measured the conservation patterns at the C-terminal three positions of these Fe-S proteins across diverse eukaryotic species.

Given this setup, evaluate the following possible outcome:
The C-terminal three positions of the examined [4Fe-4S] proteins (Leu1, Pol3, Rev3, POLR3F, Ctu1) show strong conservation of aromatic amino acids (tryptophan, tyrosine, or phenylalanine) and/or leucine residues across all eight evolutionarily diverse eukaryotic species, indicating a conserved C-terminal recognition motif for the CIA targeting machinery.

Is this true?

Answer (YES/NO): NO